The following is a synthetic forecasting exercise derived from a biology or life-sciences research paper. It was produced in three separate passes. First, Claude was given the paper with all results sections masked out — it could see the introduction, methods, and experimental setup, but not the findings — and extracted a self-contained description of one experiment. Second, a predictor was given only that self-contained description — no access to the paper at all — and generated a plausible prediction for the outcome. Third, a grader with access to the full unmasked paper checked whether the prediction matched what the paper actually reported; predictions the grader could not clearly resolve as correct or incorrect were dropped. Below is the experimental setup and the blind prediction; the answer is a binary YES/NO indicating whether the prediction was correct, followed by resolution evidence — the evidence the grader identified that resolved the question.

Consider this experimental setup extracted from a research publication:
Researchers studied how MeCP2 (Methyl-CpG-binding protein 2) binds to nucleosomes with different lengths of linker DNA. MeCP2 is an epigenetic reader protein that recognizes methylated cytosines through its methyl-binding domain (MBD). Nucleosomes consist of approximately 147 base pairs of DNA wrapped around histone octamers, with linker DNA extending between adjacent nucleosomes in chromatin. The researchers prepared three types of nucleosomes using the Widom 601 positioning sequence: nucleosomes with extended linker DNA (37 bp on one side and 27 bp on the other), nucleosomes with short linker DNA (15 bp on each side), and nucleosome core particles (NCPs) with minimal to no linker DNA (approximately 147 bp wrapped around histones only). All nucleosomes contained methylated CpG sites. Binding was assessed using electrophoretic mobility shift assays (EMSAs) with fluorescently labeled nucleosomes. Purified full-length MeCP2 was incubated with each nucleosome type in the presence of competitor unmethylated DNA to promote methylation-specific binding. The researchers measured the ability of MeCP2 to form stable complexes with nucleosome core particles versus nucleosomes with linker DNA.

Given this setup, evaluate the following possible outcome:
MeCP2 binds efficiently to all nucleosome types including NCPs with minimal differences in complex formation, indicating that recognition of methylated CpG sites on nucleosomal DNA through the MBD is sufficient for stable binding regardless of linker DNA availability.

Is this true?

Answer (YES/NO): NO